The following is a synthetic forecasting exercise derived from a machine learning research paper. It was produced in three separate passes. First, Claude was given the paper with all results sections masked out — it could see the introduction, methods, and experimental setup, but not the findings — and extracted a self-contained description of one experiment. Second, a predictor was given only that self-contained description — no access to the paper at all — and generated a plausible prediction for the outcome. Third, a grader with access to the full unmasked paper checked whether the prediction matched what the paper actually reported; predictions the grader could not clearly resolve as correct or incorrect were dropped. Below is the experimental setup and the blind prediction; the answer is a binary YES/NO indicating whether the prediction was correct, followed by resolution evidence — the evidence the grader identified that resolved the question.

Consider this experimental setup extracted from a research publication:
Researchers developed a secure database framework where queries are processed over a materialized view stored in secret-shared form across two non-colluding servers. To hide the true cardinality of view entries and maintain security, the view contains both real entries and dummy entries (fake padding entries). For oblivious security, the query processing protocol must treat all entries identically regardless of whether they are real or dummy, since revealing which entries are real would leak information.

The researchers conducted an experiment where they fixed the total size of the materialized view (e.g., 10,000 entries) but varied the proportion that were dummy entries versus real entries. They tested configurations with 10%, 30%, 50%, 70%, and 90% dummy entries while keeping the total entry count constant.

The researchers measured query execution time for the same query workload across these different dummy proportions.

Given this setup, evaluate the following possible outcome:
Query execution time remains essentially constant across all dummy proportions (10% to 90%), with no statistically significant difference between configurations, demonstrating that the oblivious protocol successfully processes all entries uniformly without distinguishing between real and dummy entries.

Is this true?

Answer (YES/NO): NO